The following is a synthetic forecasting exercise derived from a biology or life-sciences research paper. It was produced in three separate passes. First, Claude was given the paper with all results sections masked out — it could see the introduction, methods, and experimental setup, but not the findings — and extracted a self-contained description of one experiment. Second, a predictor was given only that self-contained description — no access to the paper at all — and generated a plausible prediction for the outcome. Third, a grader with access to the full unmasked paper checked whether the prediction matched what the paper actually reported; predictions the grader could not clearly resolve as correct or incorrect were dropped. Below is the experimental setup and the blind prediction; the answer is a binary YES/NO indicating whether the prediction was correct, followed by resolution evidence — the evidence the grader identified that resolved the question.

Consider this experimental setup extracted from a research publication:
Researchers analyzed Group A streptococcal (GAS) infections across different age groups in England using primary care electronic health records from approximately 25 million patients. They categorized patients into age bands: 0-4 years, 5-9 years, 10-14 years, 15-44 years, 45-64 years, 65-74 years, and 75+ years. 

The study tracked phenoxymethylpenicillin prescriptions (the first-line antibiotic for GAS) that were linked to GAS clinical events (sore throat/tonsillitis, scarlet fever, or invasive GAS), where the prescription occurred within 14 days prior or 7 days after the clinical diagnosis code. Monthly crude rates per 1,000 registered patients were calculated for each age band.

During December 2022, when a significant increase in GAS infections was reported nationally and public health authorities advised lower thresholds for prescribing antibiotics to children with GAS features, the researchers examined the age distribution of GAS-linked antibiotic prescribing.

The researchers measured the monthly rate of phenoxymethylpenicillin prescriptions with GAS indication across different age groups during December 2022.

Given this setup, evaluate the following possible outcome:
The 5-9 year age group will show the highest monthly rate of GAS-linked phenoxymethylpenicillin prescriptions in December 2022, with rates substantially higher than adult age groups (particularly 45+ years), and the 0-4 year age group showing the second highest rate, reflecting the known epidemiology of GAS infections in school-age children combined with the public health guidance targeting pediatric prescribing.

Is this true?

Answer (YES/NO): NO